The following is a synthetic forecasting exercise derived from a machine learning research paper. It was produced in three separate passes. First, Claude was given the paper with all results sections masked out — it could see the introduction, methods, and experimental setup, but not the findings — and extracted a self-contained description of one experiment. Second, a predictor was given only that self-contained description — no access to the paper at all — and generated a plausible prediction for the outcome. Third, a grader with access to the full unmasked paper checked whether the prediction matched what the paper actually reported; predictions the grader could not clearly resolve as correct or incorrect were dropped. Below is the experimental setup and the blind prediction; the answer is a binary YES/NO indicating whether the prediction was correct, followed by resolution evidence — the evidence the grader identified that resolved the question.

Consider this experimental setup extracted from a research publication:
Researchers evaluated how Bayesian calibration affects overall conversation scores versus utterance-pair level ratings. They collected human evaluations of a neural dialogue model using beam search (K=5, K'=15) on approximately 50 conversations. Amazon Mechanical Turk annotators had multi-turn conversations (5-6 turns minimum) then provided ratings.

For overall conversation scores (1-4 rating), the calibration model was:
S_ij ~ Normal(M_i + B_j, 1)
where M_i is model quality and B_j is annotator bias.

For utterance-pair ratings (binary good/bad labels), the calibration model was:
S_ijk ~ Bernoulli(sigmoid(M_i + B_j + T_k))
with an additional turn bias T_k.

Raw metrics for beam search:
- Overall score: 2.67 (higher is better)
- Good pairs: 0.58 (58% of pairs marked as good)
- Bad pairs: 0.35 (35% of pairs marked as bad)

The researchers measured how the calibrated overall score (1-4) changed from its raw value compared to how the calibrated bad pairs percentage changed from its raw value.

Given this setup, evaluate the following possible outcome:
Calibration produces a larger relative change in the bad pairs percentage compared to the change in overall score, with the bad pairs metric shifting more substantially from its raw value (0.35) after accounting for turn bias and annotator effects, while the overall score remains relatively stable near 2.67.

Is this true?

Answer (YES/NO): YES